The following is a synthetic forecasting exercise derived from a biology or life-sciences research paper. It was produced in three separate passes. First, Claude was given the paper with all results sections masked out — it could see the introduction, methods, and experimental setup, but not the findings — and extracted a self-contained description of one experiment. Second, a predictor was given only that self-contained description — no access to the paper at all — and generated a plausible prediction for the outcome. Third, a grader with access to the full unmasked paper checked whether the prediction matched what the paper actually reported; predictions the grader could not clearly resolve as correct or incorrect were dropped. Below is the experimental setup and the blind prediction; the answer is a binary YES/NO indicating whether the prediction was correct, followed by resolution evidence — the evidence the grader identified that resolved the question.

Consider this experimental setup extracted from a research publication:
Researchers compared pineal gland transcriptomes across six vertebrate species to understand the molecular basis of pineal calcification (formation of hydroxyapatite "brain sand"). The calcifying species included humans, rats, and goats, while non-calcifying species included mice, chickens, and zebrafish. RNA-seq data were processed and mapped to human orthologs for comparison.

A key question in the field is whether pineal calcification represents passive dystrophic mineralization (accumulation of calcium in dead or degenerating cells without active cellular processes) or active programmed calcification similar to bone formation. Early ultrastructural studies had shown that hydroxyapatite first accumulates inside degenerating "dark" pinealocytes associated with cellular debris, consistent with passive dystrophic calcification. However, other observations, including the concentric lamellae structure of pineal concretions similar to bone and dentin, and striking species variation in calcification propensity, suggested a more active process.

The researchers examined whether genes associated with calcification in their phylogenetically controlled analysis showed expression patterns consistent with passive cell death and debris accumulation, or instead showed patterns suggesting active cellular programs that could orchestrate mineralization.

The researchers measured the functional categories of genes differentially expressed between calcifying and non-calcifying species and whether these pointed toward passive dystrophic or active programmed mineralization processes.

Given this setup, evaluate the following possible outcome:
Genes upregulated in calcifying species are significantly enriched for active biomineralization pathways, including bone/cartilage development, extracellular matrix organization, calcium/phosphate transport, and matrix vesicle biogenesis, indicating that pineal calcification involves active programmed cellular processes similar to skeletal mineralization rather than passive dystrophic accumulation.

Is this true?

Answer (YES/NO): NO